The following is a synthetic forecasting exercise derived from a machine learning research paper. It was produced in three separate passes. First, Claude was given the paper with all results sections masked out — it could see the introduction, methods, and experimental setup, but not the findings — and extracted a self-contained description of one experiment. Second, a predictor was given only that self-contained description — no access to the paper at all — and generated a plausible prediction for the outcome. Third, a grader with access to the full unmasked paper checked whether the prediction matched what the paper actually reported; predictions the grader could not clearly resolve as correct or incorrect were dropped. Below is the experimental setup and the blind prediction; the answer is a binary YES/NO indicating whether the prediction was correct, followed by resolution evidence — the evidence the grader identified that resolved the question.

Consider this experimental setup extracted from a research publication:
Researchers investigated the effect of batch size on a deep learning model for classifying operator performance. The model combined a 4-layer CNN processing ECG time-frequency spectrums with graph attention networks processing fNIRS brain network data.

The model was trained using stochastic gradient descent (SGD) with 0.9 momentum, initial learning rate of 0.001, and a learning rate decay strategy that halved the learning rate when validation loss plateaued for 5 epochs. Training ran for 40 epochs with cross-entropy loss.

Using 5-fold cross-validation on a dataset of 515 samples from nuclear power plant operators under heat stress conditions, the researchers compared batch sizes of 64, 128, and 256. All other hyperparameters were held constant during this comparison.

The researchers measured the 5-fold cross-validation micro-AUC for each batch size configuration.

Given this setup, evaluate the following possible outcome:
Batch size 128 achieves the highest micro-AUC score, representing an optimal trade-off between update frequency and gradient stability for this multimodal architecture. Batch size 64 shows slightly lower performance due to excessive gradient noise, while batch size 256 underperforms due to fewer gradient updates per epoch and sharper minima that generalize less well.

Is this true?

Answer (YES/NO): YES